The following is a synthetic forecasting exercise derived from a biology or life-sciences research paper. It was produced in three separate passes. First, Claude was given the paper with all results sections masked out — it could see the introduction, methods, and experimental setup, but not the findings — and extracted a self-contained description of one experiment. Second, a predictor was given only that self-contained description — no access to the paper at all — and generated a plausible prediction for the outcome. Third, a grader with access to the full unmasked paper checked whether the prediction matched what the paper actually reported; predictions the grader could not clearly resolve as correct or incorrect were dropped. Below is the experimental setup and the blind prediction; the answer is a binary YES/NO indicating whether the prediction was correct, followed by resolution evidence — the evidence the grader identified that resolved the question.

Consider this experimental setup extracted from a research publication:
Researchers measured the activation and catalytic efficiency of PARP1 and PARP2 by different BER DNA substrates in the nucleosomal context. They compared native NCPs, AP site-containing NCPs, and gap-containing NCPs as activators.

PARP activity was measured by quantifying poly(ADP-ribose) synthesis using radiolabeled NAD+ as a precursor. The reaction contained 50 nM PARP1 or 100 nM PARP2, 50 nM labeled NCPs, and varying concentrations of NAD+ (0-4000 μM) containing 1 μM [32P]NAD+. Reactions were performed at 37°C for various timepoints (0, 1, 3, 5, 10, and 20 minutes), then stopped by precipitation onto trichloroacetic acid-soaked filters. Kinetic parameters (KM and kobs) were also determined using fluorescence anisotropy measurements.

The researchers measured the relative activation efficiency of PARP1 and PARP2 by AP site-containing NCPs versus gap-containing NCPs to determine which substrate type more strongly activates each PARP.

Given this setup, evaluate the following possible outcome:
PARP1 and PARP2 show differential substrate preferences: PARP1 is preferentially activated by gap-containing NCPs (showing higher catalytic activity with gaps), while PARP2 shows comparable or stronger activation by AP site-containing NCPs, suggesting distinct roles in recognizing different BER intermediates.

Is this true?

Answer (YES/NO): NO